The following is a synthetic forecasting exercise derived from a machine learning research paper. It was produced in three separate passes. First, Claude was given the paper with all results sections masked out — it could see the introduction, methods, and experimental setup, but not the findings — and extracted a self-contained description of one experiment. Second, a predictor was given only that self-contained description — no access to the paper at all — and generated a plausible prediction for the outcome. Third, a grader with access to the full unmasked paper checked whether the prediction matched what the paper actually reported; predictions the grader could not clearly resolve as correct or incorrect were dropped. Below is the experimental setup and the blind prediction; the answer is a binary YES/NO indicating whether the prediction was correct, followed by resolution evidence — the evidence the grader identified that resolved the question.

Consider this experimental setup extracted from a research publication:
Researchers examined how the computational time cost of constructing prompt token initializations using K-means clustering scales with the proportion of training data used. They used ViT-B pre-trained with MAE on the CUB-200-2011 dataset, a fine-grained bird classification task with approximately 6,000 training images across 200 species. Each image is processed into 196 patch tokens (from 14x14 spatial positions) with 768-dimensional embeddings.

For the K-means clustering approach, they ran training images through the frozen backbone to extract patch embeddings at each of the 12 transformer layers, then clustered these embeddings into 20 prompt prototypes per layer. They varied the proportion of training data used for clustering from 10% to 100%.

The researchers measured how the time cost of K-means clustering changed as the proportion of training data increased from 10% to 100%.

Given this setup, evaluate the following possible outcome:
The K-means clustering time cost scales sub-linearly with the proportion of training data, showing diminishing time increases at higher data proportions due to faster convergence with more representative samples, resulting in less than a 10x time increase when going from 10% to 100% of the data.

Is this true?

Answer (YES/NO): NO